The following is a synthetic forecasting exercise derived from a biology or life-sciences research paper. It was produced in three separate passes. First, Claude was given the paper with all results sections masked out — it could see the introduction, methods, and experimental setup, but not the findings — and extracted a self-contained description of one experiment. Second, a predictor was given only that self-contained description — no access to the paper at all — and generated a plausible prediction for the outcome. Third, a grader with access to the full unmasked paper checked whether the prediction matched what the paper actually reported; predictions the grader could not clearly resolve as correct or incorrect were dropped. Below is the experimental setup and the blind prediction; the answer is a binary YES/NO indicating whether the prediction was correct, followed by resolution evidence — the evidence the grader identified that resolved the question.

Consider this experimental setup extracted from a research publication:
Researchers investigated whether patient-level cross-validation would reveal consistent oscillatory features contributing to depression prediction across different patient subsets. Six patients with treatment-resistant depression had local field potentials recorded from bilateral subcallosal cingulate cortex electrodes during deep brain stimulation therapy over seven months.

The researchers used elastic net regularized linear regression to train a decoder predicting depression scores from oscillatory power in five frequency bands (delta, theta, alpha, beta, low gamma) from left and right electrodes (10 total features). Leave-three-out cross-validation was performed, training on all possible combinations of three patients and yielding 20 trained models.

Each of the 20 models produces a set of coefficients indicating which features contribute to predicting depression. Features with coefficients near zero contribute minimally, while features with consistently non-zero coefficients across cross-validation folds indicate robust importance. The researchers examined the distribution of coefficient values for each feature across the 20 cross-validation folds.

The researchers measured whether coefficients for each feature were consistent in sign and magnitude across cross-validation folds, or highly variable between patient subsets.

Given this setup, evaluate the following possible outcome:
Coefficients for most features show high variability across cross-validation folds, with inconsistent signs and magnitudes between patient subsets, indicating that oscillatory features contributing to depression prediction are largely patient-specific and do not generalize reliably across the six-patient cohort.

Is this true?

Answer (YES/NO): NO